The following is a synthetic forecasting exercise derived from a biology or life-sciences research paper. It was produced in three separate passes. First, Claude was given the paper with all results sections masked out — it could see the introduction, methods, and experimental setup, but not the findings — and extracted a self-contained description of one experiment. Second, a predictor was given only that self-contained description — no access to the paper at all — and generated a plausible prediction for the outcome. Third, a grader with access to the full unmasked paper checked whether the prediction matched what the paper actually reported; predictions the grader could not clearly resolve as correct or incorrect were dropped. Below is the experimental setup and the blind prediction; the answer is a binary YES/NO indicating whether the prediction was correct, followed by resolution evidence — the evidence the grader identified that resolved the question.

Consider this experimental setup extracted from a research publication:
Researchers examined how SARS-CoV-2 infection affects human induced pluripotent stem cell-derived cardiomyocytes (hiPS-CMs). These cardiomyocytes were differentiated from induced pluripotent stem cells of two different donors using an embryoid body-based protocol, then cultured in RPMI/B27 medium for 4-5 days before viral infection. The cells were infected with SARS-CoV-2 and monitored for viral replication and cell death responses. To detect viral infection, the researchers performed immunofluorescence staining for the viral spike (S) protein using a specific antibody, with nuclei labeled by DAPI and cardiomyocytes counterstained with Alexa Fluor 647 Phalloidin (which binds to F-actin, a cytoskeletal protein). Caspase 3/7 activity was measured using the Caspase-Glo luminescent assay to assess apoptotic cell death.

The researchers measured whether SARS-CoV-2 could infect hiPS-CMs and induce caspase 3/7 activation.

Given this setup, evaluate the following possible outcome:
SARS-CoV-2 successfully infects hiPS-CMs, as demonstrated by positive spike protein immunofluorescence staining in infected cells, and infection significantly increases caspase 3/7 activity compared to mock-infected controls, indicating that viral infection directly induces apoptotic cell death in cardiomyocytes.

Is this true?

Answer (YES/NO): YES